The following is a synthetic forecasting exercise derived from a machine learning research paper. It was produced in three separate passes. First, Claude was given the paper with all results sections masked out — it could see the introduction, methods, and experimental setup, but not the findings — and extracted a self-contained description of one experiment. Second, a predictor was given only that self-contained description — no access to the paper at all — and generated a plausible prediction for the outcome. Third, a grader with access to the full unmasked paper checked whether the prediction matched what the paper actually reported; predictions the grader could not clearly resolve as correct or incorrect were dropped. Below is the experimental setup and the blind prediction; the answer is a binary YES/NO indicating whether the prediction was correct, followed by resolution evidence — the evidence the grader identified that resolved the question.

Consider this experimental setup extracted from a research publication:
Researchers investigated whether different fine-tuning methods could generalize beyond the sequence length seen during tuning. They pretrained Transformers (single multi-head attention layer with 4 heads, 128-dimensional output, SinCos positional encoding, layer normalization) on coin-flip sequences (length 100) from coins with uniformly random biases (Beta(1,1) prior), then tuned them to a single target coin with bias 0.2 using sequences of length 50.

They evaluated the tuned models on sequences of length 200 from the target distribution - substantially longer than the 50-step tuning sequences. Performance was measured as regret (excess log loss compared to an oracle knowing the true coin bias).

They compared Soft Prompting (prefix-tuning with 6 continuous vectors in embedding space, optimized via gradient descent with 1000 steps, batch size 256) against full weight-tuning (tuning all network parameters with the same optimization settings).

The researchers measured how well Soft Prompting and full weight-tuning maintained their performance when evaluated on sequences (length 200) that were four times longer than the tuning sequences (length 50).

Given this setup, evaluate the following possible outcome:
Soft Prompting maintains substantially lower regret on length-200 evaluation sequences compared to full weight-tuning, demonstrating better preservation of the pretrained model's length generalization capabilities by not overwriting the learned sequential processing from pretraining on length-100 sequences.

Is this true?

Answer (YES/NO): NO